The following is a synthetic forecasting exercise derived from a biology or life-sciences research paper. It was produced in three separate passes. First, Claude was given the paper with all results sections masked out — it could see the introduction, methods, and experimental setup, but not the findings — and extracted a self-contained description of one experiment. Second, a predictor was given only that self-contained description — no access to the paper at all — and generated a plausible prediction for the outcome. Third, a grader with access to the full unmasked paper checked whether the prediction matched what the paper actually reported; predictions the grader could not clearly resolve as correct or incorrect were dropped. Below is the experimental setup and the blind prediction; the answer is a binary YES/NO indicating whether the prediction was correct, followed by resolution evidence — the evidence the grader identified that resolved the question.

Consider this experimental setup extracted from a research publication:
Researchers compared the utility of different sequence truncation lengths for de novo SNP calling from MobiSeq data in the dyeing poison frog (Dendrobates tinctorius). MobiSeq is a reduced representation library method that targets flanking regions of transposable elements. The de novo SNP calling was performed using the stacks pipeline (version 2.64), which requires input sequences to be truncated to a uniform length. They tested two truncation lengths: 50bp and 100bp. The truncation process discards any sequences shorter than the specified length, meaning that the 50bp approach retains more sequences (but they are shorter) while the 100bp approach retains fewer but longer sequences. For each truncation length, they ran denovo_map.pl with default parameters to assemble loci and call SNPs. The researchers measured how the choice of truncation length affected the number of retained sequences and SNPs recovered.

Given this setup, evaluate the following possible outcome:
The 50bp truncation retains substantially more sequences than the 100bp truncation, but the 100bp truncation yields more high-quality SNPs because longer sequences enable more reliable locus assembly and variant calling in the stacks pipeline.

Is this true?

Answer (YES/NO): NO